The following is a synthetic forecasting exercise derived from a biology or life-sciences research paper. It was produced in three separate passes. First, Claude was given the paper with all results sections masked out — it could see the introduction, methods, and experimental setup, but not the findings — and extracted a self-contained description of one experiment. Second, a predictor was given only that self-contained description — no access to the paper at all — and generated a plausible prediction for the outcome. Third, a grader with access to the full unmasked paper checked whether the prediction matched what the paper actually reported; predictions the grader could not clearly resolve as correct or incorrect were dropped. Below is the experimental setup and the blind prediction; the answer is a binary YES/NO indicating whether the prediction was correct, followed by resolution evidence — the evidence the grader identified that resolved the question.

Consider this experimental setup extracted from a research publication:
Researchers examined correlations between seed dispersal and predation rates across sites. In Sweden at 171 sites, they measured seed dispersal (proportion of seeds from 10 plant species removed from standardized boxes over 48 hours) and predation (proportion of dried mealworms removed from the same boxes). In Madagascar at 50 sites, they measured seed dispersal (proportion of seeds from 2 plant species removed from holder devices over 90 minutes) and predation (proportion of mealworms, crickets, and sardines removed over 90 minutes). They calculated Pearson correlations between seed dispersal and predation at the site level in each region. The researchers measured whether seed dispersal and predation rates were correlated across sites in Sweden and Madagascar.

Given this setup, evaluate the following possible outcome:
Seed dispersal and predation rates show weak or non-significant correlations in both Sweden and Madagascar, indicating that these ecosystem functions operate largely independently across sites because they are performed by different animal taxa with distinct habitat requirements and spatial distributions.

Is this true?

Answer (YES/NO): NO